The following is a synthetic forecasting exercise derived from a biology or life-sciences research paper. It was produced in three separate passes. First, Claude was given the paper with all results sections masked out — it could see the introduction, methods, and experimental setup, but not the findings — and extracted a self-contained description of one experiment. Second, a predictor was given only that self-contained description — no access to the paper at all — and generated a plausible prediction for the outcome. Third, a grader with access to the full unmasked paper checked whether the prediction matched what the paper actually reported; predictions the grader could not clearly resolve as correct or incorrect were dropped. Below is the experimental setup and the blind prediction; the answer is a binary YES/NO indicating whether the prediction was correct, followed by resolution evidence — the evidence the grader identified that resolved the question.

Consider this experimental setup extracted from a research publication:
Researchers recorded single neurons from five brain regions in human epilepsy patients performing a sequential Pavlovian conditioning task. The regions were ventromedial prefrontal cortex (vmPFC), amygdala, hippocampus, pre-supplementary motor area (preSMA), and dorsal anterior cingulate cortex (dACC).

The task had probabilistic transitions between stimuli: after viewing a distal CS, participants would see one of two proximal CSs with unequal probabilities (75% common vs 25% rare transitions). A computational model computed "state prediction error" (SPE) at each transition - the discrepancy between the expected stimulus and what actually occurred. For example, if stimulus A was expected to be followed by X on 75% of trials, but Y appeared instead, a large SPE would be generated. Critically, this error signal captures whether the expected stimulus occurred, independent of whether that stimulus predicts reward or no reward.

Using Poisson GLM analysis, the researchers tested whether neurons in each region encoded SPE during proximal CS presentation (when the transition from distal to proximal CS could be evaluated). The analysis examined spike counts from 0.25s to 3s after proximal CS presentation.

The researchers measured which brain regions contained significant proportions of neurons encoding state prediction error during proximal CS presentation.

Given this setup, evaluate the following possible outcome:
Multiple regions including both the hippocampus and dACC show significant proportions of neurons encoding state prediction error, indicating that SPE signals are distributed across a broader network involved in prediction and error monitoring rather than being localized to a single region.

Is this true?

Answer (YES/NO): NO